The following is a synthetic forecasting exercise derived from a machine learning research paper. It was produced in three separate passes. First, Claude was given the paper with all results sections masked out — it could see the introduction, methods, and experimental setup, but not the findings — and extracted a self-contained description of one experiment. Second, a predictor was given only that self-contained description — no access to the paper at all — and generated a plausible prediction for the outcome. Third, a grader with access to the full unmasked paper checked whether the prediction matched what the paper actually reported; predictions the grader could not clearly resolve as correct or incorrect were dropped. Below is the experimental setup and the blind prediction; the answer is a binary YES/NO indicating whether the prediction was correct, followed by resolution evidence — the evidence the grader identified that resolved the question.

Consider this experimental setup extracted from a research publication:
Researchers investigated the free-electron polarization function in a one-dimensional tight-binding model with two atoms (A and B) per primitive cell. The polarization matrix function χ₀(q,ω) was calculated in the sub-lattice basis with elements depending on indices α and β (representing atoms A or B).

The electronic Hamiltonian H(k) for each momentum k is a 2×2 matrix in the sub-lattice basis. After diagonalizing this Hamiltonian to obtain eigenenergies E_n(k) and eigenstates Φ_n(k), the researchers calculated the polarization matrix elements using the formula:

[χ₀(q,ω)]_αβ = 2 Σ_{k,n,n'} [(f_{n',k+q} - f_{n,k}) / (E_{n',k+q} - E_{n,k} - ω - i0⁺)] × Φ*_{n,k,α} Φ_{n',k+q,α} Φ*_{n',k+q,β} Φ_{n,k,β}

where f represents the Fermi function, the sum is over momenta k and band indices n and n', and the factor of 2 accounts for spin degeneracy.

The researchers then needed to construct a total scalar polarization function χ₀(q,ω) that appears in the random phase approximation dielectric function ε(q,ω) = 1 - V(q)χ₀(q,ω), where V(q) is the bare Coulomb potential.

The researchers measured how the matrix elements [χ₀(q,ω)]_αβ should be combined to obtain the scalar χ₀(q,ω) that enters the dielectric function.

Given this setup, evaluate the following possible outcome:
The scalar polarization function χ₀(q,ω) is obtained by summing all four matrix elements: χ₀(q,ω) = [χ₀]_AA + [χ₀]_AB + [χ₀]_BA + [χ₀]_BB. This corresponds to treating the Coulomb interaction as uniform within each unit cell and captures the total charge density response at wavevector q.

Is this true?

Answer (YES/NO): YES